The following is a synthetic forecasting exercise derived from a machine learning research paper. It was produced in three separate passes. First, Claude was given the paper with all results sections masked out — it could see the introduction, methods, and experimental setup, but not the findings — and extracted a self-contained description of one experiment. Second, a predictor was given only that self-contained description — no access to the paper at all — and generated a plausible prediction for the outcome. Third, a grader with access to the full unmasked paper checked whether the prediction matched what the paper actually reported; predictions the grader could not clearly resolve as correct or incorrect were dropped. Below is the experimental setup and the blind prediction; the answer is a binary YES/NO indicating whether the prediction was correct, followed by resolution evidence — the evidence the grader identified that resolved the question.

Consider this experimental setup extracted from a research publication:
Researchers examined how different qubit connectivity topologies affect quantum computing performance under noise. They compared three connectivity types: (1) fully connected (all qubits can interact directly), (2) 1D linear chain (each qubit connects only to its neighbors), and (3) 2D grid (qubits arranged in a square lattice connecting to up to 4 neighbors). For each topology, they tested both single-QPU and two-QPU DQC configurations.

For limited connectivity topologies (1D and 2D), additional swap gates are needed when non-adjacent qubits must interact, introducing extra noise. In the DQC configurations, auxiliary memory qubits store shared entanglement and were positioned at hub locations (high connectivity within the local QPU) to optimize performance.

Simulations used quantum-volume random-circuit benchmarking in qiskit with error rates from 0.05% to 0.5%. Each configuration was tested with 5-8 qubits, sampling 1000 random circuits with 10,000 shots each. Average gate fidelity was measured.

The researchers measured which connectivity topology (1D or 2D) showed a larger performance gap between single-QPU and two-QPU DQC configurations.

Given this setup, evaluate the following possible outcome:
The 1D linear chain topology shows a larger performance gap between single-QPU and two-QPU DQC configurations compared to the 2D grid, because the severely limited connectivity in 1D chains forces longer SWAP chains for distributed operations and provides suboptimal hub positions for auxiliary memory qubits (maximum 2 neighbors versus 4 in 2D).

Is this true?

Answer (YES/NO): YES